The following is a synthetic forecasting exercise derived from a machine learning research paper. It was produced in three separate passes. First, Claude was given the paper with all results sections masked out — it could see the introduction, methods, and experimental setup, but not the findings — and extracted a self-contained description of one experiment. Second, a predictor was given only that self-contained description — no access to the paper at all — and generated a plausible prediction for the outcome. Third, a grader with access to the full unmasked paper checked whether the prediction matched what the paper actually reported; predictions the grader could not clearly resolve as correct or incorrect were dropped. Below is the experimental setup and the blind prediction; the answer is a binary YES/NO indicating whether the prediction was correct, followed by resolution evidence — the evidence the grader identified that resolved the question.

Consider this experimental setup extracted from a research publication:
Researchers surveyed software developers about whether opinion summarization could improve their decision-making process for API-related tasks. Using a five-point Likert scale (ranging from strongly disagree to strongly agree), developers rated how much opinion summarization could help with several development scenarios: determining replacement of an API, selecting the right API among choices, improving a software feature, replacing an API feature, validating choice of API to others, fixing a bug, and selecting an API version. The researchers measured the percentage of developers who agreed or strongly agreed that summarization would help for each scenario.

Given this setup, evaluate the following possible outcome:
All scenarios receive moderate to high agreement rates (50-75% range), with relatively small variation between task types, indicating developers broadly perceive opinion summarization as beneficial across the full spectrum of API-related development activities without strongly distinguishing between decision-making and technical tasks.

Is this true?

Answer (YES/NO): NO